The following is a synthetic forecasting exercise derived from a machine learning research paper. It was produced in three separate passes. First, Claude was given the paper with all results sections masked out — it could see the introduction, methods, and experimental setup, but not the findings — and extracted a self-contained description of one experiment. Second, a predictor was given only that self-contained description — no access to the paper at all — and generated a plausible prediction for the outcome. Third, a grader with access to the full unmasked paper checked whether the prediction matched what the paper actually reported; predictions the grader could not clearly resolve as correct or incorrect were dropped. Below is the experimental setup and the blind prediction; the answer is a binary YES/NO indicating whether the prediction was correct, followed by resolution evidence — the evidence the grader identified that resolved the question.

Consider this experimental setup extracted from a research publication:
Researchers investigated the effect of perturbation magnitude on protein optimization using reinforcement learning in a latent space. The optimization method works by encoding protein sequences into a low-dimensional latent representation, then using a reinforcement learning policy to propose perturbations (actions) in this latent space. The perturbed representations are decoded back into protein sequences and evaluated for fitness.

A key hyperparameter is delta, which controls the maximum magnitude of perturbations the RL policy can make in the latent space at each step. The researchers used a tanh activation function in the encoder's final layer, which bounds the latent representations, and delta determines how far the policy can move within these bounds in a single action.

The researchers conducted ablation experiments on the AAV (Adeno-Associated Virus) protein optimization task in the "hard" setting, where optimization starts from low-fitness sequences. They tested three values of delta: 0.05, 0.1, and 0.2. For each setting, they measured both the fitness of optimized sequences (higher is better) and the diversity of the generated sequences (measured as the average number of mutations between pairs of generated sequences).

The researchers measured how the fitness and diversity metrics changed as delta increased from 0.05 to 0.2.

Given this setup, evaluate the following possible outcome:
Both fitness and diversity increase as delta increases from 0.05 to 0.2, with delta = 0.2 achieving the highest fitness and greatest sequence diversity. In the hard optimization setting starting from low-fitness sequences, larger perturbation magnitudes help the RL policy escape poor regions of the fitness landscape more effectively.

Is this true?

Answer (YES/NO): NO